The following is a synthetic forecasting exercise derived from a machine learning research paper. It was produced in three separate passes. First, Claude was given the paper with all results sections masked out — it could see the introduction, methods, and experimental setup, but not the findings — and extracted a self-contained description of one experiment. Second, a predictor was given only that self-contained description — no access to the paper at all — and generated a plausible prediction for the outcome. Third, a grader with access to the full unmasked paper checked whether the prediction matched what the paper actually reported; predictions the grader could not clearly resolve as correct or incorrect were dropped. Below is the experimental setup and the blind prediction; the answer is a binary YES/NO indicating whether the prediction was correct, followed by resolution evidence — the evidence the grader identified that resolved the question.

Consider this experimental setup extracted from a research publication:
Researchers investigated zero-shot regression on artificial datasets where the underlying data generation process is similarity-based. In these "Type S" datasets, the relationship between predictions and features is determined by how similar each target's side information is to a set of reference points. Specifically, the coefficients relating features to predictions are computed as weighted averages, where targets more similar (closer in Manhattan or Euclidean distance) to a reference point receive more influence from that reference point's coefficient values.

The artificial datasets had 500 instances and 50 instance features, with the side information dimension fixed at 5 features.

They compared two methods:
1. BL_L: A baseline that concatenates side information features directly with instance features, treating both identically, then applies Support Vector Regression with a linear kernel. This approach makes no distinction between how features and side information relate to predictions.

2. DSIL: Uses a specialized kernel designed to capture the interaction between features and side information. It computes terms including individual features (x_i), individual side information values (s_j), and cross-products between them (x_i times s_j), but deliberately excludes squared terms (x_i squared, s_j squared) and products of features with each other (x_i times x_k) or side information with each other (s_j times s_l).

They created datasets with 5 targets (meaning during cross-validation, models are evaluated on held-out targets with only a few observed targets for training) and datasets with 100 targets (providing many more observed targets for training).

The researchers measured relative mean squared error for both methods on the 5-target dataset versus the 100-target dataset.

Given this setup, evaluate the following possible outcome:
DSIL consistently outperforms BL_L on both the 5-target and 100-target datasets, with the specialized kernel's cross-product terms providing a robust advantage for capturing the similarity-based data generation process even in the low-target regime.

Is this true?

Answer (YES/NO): NO